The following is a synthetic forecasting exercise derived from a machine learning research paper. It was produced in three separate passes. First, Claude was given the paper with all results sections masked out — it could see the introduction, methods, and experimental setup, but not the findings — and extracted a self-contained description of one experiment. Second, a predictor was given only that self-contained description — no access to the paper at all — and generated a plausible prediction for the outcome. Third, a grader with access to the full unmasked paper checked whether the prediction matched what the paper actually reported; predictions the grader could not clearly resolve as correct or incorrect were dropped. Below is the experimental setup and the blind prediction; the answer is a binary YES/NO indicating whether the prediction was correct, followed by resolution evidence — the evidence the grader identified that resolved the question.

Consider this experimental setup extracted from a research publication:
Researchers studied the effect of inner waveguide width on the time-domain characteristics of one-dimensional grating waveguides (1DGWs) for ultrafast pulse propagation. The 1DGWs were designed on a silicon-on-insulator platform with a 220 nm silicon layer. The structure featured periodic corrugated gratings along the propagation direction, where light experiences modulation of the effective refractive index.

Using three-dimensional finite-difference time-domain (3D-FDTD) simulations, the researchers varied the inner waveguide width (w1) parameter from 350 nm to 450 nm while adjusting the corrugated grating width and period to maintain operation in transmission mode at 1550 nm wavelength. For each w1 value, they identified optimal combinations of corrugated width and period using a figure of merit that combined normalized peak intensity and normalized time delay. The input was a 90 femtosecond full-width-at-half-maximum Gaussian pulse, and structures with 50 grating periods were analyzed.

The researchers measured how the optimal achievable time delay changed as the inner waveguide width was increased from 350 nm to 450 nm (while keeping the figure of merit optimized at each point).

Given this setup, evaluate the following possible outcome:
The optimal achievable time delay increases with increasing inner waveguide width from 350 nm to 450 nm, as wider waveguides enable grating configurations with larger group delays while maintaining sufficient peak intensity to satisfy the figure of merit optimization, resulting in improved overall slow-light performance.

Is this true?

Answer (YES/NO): NO